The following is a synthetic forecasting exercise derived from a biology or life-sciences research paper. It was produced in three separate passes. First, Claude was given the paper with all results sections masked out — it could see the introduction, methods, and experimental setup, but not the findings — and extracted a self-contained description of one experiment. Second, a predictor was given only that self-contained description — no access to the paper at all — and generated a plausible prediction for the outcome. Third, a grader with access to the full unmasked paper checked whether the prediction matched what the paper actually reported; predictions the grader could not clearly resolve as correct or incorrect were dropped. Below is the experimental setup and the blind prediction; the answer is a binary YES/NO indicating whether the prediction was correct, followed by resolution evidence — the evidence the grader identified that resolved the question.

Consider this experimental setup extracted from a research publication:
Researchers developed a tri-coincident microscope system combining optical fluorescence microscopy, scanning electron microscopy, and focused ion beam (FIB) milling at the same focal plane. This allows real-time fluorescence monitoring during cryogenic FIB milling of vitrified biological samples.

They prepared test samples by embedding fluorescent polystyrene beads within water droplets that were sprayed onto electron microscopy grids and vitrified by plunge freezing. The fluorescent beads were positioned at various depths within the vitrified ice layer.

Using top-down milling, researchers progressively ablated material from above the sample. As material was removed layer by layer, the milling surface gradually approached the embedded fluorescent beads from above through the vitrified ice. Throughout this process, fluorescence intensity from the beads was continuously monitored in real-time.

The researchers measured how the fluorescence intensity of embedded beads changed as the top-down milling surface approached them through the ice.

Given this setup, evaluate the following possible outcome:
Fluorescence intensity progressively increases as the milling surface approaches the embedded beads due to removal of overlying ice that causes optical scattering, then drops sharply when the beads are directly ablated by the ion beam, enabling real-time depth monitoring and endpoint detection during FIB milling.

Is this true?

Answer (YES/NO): NO